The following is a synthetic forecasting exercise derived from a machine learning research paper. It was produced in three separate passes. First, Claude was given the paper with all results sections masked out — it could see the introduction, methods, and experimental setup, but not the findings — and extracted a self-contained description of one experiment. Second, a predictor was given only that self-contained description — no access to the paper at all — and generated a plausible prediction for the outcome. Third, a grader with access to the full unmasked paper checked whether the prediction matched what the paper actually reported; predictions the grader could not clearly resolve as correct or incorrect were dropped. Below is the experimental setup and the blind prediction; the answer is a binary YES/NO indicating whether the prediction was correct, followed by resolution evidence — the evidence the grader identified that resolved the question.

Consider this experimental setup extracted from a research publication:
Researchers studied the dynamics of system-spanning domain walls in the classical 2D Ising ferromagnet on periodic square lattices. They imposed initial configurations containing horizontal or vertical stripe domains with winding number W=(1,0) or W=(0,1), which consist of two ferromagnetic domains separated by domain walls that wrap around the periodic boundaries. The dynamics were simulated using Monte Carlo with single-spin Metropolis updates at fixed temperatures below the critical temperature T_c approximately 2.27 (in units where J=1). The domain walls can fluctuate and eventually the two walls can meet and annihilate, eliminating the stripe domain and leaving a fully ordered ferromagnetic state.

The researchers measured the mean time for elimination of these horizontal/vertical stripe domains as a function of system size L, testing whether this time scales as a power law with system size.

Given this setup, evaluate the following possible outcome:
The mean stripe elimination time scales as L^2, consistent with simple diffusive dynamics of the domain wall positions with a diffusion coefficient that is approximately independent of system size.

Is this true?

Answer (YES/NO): NO